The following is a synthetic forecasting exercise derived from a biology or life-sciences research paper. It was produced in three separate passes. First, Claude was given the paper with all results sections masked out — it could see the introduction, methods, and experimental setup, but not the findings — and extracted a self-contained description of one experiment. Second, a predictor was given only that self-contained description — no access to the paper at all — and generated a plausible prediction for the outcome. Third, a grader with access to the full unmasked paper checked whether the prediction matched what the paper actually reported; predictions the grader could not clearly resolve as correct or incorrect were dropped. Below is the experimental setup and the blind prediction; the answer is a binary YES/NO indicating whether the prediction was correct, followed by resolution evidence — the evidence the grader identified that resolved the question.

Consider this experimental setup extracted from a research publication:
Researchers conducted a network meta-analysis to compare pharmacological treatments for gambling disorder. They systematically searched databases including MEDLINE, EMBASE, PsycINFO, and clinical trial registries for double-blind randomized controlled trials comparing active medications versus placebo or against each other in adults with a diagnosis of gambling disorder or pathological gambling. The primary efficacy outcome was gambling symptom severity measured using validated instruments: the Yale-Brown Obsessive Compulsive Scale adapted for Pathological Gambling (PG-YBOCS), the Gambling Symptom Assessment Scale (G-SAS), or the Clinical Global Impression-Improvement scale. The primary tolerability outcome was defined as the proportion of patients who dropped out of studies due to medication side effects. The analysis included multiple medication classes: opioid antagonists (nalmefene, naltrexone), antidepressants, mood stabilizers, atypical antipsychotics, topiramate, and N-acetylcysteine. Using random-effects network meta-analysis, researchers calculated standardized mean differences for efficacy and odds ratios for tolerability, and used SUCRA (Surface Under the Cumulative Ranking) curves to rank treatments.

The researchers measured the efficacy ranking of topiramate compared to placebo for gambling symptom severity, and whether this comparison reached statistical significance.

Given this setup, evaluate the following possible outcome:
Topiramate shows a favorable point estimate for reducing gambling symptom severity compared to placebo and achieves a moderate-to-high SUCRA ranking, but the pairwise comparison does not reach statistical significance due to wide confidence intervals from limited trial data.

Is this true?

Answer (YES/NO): YES